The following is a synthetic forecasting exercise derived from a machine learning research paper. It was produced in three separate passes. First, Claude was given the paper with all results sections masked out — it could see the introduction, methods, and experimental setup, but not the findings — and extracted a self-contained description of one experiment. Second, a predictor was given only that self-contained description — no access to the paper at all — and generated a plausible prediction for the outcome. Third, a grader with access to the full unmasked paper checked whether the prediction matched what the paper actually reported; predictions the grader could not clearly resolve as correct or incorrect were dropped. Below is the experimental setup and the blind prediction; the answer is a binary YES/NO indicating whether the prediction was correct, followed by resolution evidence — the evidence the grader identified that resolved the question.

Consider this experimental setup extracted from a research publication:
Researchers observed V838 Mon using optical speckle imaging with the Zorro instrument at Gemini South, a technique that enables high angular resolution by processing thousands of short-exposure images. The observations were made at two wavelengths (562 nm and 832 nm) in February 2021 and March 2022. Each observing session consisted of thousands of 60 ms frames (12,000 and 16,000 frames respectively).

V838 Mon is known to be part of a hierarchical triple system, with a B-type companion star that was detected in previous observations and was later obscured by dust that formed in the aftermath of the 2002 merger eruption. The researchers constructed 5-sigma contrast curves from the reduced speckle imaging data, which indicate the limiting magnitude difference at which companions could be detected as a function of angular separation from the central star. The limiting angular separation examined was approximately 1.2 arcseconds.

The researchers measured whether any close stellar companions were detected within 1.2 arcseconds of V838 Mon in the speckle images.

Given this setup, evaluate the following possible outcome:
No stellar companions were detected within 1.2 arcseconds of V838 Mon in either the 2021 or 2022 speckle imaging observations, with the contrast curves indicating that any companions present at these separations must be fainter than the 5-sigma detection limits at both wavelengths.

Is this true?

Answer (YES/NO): YES